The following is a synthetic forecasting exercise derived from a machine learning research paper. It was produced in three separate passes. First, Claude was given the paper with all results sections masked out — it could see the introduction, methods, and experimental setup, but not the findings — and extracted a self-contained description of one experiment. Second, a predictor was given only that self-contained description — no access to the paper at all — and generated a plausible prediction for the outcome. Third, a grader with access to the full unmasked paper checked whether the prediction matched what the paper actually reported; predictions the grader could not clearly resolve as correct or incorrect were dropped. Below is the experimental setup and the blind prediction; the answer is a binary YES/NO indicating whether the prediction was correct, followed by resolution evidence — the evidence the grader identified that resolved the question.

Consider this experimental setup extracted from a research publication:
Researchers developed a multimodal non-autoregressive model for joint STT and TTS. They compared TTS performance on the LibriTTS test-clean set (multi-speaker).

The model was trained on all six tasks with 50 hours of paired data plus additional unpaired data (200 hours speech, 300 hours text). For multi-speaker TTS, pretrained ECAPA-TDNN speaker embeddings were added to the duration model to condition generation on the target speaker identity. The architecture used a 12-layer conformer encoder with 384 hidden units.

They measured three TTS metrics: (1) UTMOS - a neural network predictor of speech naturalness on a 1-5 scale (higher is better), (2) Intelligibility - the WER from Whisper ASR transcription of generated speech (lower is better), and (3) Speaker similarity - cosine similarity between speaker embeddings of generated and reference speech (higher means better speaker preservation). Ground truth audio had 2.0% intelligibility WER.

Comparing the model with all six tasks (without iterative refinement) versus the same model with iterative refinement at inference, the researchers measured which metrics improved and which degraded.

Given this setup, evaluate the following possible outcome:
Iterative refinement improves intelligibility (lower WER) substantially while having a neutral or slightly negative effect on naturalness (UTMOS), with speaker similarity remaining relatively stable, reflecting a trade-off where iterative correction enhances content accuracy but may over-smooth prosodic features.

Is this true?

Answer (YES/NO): NO